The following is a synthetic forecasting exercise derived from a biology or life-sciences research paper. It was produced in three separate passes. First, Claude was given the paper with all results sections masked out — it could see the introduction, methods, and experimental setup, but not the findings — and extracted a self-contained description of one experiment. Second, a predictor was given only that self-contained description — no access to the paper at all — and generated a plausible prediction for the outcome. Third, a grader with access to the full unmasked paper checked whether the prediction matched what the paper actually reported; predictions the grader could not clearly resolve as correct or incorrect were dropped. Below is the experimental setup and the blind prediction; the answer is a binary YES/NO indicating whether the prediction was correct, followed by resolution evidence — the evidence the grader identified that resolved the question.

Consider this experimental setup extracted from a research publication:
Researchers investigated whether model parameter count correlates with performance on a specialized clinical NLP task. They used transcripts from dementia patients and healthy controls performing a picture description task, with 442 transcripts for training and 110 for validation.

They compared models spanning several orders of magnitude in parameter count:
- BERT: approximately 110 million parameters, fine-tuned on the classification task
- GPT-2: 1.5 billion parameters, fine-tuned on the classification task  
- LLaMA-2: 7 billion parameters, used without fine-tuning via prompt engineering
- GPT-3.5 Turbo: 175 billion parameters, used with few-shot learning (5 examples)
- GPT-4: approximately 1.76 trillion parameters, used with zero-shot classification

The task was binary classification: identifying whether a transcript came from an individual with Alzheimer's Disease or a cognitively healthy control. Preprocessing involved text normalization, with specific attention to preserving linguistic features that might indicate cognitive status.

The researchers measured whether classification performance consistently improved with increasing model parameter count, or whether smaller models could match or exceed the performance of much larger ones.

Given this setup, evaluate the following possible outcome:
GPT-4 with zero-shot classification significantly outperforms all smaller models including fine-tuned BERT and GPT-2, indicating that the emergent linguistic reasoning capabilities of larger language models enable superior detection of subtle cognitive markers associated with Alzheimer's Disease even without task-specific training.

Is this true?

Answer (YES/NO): NO